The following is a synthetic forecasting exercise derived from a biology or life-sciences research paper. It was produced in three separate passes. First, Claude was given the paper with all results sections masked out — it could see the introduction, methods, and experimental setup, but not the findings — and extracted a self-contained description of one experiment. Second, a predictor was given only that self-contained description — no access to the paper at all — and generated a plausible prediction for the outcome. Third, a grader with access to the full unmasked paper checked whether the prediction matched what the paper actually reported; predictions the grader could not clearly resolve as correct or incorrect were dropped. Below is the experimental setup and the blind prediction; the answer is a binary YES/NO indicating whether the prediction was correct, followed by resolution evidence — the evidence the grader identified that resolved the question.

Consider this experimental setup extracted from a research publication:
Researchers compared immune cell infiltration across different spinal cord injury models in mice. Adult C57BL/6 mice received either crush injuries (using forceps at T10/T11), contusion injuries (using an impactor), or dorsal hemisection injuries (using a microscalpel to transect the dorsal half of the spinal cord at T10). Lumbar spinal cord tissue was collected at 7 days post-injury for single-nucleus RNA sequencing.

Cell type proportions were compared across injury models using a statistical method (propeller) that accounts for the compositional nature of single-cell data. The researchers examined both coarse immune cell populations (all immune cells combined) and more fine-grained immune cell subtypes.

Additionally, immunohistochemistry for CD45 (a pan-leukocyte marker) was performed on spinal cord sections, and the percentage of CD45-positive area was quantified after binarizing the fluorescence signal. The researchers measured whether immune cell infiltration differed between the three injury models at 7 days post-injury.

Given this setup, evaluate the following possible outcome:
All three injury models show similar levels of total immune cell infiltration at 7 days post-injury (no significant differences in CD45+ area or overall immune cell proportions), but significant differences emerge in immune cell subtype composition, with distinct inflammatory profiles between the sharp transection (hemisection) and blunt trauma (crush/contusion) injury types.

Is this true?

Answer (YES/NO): NO